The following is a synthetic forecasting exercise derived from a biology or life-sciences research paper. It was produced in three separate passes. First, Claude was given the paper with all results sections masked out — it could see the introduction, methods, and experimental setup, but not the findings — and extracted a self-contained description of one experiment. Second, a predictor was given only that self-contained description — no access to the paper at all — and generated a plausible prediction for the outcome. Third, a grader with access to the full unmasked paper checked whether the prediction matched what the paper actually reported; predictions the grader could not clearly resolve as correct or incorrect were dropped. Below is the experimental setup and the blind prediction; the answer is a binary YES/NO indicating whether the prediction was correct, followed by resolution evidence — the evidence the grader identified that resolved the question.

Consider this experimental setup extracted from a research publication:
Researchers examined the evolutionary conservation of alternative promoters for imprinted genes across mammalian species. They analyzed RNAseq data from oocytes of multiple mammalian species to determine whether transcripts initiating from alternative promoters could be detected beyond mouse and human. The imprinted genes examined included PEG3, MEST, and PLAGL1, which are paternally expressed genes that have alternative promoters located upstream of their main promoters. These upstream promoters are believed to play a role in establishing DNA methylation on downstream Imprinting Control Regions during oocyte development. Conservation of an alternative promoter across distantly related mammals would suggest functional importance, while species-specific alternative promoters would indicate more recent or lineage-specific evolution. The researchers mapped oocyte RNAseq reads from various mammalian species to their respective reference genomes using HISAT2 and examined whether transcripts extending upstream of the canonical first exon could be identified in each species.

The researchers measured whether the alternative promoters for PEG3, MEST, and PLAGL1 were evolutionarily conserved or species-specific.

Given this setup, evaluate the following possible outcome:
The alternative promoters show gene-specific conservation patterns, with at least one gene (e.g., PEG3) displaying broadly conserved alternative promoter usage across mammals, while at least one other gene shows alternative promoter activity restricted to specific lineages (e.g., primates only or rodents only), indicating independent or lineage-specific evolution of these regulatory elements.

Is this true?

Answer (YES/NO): NO